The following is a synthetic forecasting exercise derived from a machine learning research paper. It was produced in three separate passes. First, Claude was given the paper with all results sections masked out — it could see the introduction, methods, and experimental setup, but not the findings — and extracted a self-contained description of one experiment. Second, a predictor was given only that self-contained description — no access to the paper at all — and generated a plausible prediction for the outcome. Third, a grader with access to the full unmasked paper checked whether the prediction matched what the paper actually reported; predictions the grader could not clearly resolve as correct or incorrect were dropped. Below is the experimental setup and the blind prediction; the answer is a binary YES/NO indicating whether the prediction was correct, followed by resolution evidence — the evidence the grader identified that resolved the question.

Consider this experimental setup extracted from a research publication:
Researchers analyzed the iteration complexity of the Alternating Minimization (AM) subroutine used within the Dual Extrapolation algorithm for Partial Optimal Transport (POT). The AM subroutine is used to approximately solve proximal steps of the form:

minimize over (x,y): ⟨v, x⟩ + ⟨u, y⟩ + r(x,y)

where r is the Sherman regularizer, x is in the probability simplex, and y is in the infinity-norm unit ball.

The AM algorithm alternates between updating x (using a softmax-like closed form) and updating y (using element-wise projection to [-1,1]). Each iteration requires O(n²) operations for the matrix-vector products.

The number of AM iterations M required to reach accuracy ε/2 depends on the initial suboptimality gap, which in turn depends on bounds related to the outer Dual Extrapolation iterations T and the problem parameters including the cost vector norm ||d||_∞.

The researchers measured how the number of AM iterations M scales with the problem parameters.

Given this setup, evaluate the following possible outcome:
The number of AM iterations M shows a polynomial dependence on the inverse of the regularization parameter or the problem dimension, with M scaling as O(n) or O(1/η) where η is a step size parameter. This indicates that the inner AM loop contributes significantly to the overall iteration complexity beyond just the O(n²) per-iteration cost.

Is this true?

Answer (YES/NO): NO